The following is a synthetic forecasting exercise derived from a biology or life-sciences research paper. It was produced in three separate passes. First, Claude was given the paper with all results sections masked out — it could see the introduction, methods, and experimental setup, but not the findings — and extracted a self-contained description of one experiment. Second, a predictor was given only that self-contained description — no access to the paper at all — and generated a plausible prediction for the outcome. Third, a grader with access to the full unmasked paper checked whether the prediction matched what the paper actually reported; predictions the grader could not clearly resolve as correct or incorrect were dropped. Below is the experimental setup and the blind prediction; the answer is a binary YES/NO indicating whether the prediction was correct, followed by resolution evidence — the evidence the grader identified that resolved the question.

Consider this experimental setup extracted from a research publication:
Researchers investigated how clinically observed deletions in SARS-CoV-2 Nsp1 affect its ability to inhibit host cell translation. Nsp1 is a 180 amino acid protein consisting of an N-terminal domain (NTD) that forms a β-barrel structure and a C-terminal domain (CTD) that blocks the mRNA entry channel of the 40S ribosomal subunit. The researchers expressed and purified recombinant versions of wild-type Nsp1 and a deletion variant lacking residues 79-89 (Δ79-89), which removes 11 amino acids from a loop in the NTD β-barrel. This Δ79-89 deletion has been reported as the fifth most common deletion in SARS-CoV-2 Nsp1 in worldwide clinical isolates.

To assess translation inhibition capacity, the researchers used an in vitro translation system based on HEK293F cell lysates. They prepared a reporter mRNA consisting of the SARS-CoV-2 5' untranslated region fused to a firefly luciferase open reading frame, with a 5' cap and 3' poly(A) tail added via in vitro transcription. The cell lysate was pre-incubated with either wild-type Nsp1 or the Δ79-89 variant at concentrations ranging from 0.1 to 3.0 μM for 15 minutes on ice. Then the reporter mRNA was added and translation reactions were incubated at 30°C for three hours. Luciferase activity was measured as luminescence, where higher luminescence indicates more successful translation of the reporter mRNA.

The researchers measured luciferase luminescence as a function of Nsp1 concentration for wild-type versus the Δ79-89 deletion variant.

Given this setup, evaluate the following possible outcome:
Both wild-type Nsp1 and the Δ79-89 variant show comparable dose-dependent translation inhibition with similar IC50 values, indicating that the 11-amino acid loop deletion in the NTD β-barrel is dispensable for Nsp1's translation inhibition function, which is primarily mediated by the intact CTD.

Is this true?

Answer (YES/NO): NO